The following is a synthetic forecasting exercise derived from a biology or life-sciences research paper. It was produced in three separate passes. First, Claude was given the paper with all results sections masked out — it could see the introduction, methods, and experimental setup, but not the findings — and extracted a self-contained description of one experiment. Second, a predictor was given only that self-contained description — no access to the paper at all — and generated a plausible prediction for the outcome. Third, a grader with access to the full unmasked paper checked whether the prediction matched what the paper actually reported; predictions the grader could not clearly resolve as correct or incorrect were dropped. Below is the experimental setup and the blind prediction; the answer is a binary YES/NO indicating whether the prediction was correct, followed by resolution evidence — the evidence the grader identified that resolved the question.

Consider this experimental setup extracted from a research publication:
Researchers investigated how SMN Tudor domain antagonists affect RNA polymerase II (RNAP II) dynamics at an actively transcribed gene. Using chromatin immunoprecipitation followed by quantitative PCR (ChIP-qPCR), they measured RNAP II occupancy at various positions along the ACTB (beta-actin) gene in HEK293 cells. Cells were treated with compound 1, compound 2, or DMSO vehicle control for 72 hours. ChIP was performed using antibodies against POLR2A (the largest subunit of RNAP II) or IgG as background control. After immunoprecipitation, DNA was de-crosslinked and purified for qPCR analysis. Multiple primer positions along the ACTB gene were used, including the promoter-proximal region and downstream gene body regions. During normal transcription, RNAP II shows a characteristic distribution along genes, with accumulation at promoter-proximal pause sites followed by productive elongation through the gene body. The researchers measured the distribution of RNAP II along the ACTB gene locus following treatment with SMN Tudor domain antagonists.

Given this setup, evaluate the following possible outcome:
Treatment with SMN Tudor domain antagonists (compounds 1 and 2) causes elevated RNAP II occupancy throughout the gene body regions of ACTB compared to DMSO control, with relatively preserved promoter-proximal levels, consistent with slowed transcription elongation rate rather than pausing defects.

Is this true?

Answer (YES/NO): NO